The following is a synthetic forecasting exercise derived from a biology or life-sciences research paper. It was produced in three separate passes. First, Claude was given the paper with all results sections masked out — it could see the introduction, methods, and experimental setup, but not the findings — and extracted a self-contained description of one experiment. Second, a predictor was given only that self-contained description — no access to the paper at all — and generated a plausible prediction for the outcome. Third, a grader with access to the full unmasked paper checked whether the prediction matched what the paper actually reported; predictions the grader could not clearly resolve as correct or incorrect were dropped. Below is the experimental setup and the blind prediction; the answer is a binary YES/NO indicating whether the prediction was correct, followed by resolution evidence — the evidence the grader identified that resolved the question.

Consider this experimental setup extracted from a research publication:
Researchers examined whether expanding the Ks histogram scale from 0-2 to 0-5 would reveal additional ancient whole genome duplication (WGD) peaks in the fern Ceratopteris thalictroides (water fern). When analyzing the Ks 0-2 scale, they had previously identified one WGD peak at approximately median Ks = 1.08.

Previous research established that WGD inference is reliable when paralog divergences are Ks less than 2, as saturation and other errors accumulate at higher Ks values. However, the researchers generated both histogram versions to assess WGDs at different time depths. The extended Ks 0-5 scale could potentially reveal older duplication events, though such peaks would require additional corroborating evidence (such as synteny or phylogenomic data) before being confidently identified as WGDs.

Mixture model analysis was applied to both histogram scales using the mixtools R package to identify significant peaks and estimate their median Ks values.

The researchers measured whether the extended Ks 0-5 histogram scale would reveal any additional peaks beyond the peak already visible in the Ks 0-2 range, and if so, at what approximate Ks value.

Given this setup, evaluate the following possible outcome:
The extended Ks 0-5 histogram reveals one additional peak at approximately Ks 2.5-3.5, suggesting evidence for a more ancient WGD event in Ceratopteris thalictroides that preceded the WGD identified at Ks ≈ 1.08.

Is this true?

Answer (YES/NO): YES